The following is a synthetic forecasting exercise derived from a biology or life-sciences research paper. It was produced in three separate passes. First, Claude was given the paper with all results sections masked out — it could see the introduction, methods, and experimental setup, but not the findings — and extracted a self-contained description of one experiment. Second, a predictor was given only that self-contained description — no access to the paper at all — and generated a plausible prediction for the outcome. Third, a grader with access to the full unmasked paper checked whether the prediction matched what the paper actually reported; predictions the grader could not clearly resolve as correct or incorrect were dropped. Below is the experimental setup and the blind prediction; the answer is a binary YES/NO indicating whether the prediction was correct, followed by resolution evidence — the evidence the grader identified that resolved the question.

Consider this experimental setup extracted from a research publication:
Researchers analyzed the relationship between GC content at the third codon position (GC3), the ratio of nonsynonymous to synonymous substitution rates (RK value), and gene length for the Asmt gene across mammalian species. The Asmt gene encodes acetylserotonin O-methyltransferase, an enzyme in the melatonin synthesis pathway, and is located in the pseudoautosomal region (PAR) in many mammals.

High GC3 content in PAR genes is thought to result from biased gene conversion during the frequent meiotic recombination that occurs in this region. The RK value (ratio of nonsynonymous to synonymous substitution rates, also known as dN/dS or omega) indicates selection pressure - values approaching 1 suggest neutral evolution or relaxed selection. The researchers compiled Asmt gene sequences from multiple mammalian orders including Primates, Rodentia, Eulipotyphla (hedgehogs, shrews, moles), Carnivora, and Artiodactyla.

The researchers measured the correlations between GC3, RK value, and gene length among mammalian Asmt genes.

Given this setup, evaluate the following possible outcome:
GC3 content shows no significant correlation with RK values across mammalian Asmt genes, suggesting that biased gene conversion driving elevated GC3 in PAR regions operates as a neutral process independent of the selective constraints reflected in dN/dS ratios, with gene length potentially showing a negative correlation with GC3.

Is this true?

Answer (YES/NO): NO